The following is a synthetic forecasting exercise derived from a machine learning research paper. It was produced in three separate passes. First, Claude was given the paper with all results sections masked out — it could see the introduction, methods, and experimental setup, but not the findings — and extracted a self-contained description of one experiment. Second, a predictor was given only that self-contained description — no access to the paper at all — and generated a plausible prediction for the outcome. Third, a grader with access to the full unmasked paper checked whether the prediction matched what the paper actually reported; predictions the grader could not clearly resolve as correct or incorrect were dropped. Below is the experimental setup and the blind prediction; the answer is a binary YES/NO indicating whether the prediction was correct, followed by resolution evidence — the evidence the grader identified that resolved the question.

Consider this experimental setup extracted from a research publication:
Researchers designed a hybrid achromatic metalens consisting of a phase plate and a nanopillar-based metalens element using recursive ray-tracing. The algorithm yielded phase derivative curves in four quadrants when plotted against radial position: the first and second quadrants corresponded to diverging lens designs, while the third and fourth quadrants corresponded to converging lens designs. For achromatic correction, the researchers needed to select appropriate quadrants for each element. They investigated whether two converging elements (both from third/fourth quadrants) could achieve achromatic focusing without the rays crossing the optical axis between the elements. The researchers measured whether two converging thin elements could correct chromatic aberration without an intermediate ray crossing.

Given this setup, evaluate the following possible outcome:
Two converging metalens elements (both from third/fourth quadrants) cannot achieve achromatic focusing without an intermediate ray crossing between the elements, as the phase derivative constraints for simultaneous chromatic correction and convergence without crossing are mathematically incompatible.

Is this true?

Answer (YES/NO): YES